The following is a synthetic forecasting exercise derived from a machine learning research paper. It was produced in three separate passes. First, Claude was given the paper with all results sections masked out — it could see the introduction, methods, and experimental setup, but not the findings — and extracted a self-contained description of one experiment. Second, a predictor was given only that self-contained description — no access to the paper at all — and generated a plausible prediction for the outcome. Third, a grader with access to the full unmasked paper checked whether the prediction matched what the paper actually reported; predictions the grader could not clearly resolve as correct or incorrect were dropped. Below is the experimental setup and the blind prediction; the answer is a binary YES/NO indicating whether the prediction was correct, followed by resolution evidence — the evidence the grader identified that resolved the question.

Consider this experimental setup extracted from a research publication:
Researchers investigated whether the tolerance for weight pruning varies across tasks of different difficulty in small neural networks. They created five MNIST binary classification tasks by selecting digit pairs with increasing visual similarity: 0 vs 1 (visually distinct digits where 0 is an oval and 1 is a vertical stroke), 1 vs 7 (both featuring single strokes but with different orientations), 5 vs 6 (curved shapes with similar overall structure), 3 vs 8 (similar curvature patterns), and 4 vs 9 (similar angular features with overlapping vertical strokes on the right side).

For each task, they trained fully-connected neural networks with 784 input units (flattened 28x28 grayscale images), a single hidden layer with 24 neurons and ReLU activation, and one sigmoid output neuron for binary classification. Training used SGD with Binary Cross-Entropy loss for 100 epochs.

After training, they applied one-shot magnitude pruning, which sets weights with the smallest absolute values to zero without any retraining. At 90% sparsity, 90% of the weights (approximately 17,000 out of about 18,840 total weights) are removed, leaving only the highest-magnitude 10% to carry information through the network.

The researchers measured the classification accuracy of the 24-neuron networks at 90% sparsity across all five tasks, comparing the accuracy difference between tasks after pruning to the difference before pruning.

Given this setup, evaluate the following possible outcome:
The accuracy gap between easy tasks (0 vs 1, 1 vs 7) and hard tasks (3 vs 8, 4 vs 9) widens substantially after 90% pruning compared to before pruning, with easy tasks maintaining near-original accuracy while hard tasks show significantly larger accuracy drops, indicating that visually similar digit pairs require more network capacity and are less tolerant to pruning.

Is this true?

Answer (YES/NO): NO